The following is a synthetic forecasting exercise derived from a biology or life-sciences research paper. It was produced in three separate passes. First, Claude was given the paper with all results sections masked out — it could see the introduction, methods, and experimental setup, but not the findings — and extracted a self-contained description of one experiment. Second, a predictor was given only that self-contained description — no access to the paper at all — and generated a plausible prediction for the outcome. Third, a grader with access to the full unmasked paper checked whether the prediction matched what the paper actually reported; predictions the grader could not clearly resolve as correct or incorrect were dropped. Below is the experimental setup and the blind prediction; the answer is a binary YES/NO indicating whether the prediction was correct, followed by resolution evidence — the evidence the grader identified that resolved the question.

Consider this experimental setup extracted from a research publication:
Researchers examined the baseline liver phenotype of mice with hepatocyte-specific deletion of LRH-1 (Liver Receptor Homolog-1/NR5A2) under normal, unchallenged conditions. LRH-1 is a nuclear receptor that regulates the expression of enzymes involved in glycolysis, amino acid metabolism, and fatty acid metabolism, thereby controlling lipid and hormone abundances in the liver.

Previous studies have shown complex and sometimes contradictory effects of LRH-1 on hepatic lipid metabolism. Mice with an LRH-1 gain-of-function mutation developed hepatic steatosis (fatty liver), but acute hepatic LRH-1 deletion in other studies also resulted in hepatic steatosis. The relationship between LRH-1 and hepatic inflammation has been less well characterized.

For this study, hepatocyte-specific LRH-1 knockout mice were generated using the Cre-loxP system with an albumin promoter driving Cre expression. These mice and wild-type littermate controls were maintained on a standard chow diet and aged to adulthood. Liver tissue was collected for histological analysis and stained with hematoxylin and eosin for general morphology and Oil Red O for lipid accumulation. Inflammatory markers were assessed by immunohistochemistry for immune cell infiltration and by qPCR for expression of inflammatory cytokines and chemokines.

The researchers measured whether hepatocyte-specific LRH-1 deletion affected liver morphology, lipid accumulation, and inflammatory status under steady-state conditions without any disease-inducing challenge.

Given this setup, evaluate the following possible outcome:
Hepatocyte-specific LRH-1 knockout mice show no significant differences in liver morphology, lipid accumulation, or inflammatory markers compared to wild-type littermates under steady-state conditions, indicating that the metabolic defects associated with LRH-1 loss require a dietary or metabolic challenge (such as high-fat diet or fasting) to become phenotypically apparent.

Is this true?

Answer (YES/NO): NO